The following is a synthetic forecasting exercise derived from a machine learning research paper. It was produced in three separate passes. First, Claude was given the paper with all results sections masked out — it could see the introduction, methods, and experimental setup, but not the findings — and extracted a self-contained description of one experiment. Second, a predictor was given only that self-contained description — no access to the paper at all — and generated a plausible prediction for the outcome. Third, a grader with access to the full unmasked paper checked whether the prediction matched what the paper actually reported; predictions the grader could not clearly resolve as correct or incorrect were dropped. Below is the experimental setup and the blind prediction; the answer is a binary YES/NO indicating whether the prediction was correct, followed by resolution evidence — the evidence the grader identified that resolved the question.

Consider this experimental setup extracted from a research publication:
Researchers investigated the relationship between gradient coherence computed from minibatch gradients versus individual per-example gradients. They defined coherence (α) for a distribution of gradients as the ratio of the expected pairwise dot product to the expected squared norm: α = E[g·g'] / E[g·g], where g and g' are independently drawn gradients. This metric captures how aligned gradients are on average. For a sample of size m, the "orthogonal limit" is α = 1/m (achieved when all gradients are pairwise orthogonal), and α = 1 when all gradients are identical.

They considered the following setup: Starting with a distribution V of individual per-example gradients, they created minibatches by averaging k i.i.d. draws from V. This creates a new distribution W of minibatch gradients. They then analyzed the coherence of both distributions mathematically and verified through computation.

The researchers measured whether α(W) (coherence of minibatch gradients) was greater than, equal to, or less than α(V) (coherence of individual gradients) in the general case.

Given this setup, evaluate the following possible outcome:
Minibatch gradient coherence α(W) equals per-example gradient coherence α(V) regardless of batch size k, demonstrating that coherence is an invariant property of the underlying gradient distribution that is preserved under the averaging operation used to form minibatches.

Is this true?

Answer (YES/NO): NO